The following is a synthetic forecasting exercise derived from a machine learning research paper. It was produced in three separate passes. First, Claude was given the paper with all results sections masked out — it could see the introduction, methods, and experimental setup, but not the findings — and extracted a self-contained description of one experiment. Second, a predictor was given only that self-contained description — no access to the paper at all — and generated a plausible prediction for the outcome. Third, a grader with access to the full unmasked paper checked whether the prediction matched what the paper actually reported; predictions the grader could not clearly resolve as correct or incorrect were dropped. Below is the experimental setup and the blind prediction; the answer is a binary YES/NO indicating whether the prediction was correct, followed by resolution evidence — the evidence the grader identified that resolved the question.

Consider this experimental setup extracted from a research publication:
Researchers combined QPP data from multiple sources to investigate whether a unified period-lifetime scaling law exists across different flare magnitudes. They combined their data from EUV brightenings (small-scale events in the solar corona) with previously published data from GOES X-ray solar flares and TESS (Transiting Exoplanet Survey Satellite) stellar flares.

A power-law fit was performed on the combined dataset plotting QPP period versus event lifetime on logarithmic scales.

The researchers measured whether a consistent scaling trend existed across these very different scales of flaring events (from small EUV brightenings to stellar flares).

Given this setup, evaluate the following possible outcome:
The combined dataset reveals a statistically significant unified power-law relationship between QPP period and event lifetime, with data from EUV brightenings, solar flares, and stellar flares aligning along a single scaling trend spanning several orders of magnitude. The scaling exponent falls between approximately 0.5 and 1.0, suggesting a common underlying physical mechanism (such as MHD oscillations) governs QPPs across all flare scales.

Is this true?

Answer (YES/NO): NO